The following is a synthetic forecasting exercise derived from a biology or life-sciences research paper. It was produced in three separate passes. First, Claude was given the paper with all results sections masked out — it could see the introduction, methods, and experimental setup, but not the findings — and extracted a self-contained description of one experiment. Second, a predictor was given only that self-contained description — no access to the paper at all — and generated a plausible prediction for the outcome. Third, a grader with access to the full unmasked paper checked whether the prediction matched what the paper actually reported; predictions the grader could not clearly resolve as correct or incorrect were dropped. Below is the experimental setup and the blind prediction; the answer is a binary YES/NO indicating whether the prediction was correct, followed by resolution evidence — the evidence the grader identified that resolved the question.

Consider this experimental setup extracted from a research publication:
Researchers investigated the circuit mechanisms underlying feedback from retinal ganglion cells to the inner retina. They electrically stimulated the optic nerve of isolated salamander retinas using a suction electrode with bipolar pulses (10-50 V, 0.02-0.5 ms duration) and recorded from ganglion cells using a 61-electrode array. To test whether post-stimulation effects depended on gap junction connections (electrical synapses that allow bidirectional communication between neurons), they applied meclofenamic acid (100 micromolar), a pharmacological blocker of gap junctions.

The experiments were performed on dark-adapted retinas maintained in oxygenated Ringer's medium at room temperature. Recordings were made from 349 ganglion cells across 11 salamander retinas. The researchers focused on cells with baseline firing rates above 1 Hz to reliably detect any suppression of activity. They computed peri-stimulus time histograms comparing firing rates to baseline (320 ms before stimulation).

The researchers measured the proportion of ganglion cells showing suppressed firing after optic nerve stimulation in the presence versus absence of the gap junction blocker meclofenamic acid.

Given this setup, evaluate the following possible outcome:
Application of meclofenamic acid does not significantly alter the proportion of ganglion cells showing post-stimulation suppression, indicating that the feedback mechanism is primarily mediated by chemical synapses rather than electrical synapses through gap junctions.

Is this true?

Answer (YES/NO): NO